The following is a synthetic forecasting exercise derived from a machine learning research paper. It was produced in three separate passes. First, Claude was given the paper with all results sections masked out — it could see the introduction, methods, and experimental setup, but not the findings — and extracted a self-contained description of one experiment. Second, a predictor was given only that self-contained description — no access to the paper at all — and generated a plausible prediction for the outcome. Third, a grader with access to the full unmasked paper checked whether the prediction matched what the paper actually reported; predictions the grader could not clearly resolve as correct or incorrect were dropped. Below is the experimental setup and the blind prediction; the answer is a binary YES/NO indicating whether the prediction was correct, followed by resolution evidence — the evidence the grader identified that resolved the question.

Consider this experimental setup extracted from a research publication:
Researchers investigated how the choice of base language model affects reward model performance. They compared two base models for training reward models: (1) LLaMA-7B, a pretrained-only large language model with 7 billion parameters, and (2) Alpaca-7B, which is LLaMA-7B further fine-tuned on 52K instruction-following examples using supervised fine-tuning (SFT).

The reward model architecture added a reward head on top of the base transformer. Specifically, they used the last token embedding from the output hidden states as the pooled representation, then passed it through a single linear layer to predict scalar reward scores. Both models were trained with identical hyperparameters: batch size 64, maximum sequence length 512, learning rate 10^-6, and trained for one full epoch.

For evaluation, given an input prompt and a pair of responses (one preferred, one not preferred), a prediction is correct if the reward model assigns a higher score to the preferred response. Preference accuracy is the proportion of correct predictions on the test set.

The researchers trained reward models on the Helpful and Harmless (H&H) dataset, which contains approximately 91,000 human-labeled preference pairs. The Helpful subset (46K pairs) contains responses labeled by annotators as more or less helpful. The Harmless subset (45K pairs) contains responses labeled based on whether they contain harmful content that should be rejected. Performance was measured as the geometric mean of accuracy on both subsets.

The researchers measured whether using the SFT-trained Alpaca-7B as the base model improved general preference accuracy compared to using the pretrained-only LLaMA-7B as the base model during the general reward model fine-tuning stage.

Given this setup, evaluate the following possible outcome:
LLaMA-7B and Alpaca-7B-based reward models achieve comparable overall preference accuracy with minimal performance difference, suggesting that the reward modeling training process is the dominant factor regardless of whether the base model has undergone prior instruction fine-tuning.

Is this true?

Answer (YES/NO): NO